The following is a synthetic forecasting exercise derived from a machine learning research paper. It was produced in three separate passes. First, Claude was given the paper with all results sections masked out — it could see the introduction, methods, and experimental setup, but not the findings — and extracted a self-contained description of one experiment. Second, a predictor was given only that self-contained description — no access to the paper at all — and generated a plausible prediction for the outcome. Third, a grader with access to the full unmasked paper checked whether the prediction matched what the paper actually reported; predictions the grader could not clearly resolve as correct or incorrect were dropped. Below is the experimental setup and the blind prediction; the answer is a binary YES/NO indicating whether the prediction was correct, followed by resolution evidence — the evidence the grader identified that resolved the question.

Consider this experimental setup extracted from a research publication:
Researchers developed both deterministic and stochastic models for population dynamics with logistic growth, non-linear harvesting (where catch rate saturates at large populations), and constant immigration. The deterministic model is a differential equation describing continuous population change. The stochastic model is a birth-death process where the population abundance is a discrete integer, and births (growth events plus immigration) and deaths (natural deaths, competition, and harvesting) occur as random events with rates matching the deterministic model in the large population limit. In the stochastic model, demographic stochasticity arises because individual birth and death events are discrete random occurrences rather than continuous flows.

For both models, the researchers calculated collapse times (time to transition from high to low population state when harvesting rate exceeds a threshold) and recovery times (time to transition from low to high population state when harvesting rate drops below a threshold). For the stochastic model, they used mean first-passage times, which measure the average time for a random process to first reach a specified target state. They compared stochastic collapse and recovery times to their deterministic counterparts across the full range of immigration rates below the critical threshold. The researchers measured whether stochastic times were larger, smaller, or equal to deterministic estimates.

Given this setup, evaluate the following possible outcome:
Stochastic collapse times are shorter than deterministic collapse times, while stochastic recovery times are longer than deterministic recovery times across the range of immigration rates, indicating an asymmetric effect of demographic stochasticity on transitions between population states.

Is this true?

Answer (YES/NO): NO